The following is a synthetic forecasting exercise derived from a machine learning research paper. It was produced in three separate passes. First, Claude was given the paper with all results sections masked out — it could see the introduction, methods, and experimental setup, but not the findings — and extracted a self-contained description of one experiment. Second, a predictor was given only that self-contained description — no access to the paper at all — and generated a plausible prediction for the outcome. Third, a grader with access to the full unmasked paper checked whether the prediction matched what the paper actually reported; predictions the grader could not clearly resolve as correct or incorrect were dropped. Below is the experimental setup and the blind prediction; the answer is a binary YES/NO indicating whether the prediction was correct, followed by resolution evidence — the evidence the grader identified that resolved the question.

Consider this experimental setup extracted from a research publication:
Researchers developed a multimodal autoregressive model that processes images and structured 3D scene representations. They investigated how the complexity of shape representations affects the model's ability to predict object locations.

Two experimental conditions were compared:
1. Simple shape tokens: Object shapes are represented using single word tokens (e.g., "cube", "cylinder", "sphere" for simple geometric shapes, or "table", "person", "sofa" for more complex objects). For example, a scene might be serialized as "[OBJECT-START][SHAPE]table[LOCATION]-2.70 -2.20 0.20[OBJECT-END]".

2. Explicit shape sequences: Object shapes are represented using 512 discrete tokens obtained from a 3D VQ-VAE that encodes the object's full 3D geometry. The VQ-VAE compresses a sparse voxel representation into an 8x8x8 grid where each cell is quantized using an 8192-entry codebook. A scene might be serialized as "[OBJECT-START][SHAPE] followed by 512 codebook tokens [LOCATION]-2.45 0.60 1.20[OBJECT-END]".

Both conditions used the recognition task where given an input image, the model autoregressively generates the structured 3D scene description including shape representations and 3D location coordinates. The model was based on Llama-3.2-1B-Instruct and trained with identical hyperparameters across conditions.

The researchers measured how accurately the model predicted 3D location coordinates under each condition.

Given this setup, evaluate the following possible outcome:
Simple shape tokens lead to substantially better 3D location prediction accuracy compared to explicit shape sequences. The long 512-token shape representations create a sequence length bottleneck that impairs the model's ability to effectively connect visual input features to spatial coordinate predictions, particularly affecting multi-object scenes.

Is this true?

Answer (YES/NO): NO